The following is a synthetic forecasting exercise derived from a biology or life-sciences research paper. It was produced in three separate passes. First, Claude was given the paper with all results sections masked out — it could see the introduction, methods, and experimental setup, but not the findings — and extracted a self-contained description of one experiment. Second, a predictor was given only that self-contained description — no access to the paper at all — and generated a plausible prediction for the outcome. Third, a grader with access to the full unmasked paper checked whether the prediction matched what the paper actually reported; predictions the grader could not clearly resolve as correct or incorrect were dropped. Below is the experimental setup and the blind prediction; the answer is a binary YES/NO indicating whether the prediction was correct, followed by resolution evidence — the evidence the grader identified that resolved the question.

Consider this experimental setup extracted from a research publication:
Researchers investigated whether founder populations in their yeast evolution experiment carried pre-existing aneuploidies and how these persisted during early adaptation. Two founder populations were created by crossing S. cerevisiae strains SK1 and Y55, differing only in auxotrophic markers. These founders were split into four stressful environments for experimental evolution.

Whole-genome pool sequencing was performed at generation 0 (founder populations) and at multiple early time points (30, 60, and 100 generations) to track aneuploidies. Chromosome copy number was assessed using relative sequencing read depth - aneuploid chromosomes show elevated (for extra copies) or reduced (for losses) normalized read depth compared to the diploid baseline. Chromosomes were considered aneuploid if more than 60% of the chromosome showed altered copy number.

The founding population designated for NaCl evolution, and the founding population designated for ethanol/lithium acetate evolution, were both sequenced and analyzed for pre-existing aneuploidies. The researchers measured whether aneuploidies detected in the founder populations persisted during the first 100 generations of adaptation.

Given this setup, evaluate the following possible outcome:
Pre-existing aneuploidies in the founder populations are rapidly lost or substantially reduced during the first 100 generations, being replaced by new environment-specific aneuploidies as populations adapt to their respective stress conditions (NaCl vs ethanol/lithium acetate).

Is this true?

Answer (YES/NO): NO